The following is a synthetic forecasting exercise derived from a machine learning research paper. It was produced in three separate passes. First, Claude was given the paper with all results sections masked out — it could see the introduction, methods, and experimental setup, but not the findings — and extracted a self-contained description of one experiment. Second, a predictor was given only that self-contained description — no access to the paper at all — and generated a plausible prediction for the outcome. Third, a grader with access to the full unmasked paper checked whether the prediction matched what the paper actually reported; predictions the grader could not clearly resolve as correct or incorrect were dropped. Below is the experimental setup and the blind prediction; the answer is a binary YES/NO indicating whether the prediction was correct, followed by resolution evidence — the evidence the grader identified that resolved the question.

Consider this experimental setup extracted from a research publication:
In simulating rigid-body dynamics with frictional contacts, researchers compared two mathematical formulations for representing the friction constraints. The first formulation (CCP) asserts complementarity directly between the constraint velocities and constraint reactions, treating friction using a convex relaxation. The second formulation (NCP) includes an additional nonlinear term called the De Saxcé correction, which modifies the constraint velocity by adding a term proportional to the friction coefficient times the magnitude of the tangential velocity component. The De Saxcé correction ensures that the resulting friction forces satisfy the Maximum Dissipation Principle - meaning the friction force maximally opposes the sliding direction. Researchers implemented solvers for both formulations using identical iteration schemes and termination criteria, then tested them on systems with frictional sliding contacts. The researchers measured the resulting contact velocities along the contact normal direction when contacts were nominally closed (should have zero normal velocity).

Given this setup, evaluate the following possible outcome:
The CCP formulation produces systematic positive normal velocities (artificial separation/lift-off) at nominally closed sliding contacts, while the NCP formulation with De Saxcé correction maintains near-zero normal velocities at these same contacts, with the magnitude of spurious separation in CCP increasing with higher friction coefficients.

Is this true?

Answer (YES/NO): NO